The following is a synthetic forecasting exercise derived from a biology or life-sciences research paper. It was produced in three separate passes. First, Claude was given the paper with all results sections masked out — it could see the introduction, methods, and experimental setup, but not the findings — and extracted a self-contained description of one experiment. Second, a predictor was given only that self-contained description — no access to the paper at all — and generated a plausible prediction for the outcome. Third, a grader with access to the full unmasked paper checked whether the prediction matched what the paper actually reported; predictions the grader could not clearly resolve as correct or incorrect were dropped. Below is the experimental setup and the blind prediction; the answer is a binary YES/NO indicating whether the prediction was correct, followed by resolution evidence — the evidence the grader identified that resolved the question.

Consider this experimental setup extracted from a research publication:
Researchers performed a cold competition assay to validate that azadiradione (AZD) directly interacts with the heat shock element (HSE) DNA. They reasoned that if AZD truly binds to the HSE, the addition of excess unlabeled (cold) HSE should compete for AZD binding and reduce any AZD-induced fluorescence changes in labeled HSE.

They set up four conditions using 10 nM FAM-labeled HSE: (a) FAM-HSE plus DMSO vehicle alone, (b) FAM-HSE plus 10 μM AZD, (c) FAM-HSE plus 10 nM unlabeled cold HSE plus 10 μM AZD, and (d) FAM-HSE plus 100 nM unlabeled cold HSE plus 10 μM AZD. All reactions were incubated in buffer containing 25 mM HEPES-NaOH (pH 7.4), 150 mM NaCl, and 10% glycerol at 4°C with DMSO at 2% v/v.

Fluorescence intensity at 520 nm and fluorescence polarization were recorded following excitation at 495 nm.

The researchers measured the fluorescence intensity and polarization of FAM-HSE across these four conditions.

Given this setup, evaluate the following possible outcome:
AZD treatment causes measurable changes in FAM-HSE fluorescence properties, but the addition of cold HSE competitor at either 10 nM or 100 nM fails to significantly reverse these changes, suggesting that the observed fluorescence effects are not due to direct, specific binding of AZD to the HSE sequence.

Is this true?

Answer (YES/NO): NO